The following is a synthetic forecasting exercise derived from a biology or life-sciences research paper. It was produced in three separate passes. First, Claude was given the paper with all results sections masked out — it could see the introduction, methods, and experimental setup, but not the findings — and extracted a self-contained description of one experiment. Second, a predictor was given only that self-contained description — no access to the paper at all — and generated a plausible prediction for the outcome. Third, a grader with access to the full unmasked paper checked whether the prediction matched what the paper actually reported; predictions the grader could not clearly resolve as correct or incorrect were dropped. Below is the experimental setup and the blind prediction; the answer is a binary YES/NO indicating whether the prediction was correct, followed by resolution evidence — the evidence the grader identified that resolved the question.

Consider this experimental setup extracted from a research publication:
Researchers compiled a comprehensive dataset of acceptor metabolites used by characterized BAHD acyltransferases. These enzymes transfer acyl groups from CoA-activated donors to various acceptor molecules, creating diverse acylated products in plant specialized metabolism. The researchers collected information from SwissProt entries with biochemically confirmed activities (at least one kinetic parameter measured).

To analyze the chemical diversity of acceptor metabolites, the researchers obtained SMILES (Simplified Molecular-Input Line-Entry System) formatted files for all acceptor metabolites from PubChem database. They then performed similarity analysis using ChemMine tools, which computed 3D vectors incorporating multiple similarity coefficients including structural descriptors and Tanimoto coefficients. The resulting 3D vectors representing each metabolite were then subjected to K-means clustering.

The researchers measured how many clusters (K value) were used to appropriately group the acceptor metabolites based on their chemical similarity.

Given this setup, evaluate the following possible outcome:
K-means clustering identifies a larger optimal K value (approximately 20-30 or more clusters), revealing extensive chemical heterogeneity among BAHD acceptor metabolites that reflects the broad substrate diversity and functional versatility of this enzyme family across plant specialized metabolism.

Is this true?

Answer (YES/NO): NO